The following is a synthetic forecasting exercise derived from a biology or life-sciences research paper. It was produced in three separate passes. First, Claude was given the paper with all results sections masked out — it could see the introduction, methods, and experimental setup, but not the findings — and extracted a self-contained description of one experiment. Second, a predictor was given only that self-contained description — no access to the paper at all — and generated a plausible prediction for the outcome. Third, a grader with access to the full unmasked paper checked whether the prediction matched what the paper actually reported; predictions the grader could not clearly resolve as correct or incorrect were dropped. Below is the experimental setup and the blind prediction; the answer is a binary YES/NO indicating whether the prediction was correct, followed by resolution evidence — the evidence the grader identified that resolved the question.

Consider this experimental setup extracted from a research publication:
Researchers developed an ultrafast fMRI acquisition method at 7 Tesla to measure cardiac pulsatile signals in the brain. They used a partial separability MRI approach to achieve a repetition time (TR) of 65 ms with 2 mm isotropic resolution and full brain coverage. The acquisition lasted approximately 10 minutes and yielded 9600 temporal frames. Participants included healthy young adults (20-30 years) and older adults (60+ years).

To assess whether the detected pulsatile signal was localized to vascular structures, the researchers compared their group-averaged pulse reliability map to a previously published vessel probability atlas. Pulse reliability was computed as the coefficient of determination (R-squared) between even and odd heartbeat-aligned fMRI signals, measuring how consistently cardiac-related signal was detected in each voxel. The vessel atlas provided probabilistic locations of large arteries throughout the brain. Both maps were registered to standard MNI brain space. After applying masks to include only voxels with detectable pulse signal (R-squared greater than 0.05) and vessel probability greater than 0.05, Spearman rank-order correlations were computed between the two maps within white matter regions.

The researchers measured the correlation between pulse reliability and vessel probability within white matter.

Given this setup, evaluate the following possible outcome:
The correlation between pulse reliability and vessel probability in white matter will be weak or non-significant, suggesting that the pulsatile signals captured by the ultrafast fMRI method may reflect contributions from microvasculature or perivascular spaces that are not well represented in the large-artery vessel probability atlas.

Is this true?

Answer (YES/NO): NO